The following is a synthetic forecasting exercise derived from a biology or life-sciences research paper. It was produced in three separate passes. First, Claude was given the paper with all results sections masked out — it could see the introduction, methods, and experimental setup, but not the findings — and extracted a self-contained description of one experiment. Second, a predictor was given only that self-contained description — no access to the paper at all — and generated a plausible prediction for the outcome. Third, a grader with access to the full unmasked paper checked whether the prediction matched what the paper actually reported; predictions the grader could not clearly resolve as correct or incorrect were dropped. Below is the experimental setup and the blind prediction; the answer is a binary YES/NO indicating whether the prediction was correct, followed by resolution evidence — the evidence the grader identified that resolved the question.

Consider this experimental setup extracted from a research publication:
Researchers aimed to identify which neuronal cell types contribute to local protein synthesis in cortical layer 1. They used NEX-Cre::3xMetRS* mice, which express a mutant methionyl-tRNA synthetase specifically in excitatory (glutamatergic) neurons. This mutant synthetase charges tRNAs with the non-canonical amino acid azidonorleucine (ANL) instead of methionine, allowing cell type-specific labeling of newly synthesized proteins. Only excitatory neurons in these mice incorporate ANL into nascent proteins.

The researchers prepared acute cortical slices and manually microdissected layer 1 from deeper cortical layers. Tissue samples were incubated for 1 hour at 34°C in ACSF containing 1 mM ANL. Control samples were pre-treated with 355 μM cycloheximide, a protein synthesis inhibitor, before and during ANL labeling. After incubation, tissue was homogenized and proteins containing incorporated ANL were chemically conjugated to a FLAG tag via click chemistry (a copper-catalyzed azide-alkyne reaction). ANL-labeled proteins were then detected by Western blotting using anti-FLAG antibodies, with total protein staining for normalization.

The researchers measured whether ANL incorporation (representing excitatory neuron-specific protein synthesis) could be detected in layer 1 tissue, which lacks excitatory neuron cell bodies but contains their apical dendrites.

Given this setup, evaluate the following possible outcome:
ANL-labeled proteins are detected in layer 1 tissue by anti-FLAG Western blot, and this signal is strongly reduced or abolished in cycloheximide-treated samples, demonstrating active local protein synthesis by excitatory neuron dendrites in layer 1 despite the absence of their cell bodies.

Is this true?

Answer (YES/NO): YES